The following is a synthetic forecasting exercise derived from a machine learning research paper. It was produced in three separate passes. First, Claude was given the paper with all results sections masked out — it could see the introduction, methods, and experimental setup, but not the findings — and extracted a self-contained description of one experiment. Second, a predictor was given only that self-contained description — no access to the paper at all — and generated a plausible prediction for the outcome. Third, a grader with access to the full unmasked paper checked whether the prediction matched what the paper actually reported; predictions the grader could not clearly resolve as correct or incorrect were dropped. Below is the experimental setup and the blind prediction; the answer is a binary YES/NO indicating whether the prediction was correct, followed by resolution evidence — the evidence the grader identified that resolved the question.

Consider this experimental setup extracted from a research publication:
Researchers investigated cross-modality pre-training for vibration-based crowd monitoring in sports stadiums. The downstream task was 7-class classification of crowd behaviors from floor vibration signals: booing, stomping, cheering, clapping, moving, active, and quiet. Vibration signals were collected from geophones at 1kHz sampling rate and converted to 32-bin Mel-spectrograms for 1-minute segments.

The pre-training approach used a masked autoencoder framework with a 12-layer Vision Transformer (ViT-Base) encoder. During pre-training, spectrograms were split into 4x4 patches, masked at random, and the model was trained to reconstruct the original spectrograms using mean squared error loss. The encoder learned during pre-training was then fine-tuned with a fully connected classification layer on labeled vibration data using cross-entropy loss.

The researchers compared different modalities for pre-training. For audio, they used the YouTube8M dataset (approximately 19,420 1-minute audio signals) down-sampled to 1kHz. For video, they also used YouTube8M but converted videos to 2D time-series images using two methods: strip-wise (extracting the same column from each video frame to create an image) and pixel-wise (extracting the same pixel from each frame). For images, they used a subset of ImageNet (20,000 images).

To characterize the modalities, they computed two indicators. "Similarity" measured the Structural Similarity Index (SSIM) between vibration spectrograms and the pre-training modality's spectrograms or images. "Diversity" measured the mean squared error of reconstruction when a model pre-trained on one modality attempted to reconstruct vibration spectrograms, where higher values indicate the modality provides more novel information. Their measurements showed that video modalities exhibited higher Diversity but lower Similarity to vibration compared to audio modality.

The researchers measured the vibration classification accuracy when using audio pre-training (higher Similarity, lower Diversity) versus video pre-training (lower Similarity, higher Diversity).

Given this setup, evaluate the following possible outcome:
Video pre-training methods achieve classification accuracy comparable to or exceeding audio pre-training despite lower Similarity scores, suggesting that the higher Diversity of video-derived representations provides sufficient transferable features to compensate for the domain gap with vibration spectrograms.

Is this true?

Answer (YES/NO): NO